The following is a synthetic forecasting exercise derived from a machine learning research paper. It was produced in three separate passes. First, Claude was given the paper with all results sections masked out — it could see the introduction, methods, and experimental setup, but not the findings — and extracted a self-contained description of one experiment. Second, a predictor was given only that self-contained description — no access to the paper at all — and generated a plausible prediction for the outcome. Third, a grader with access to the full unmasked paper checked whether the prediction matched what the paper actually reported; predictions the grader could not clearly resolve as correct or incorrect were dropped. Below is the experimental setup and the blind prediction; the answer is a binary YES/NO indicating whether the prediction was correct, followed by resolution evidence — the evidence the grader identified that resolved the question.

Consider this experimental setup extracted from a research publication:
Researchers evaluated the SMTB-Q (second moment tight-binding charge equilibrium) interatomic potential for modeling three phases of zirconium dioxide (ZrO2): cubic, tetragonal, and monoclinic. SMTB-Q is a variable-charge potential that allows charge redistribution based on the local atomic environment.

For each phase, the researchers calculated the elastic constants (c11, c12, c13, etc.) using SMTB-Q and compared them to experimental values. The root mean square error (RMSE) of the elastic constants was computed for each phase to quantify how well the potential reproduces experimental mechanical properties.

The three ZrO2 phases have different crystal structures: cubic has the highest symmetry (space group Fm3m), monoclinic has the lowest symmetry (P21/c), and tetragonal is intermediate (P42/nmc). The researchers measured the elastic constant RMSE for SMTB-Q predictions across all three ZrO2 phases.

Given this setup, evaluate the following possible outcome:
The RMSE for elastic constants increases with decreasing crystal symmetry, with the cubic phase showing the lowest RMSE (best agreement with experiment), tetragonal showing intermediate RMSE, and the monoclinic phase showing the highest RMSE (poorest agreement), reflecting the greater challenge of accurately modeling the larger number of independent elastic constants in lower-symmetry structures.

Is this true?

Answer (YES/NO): NO